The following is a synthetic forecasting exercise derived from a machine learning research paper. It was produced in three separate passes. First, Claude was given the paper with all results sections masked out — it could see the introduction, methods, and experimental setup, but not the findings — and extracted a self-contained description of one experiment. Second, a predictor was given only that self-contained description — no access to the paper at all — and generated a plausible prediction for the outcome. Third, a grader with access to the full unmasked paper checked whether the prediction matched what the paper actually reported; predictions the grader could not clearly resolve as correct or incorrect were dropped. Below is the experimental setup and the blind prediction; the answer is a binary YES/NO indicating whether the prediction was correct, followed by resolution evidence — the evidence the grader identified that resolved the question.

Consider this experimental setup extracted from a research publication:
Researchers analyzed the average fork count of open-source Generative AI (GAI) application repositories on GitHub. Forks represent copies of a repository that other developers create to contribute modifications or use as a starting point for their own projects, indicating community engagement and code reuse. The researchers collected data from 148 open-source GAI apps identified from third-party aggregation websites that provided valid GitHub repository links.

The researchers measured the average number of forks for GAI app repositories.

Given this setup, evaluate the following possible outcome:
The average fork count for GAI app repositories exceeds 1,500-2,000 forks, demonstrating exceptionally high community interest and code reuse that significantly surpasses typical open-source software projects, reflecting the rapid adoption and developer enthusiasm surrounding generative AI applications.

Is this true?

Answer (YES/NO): NO